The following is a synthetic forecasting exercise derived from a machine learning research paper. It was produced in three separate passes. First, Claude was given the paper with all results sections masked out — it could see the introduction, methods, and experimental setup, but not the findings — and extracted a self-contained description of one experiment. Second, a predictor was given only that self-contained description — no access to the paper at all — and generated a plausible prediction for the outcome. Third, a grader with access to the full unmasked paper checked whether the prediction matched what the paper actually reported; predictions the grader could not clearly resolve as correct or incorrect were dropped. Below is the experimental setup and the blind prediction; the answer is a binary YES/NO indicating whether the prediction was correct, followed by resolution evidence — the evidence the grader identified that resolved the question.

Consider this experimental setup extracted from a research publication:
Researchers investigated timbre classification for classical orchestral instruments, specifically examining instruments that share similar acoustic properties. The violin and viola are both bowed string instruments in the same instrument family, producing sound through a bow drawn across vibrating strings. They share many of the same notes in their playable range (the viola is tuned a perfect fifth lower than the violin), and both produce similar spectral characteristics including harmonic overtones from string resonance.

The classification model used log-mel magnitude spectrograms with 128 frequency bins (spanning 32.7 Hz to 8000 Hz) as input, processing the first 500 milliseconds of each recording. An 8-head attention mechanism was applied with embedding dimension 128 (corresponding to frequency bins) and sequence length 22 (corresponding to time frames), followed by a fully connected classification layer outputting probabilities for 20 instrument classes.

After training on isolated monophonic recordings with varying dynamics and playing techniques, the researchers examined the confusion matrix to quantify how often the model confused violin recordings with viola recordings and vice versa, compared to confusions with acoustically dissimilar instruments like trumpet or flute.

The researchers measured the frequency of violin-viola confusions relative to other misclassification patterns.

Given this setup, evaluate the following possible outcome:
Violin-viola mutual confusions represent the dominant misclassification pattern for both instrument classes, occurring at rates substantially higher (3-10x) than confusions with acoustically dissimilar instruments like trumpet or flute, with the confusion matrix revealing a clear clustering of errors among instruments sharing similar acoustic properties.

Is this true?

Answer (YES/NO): NO